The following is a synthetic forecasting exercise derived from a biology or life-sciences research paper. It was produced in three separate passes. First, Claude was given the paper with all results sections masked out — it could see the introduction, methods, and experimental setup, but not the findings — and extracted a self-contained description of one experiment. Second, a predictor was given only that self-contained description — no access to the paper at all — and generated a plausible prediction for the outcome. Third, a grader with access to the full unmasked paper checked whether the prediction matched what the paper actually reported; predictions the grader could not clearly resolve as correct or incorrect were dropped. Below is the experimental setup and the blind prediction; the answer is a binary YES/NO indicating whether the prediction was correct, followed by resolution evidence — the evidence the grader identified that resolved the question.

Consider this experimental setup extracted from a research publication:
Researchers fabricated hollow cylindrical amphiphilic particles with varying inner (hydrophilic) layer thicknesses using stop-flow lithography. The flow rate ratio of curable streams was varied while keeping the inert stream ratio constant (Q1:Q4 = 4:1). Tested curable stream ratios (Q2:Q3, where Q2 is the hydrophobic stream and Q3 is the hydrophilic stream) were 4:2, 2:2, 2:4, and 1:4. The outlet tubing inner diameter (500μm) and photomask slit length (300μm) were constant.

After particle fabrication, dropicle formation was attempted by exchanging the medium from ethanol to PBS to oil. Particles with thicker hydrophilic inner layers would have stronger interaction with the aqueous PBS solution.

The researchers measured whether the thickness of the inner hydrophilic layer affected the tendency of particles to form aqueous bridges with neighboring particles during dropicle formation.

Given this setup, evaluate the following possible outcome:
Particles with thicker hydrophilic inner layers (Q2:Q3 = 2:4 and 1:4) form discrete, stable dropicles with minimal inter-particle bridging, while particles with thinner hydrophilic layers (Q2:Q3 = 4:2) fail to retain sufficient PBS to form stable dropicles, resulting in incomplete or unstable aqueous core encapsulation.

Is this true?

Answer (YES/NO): NO